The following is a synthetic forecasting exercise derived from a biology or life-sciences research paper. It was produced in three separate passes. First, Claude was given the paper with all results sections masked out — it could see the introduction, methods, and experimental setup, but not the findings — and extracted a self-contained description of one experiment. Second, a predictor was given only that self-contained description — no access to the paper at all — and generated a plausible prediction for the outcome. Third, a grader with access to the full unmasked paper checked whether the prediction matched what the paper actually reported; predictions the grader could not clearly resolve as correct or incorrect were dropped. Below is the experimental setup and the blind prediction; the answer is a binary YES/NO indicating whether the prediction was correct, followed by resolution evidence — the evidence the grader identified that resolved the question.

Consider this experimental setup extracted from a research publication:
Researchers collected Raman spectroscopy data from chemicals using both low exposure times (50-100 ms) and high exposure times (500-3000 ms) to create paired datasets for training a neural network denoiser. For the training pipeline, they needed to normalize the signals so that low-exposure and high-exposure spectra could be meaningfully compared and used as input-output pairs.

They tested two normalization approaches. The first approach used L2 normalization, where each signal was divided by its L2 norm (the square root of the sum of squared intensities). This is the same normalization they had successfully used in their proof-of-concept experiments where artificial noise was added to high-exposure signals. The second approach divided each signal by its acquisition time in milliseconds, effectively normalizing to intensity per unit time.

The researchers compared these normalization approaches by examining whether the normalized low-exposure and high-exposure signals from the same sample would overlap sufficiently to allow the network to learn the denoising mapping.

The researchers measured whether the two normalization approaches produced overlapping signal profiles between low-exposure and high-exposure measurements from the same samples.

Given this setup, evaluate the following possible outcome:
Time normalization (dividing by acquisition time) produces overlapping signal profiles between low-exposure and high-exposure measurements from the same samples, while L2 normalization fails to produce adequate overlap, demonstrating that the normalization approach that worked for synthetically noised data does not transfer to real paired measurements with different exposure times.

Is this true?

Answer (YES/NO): YES